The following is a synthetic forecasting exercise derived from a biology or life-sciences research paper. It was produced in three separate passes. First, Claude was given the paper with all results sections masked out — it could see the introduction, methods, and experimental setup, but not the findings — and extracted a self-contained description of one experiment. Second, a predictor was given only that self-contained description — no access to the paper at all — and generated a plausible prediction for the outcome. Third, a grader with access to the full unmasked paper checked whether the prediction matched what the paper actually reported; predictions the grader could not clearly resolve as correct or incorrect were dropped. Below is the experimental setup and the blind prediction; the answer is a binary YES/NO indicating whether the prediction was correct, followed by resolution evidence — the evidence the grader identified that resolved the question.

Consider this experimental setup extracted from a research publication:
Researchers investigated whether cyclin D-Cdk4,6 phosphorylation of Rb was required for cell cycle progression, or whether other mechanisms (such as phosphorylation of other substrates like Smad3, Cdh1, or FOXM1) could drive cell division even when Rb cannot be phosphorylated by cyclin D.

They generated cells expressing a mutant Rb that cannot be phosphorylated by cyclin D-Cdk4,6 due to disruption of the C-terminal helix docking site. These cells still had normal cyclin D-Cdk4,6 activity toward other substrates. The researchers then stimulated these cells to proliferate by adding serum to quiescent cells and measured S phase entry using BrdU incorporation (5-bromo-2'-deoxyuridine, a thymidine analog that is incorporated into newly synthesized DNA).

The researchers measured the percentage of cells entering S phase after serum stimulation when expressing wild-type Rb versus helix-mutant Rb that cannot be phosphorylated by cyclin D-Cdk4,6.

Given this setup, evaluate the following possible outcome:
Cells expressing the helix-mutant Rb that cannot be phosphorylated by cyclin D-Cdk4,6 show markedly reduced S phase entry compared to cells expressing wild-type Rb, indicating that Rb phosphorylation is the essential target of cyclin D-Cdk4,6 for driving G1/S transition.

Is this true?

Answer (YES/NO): YES